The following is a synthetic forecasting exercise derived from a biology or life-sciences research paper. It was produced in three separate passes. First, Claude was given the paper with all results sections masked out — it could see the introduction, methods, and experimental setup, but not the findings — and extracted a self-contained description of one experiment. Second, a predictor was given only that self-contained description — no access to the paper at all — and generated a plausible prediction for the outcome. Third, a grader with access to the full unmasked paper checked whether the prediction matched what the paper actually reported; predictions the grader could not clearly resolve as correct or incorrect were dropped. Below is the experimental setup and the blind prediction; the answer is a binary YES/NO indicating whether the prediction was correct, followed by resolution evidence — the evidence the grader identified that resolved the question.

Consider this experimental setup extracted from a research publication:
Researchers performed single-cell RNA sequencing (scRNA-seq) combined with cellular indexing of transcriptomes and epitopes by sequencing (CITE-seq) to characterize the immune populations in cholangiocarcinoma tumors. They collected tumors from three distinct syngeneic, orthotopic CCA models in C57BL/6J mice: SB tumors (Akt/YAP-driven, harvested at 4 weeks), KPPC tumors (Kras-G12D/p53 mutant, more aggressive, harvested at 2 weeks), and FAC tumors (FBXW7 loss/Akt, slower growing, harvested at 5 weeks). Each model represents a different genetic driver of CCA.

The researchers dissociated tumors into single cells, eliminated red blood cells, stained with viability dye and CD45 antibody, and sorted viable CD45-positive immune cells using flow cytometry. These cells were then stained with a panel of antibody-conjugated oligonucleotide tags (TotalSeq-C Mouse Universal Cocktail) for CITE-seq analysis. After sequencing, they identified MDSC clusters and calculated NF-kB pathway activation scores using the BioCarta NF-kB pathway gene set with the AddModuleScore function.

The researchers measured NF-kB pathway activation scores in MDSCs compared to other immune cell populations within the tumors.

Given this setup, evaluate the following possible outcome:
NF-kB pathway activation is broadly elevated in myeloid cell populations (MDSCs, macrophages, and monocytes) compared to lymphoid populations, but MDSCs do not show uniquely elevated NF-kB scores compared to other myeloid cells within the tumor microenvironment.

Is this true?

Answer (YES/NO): NO